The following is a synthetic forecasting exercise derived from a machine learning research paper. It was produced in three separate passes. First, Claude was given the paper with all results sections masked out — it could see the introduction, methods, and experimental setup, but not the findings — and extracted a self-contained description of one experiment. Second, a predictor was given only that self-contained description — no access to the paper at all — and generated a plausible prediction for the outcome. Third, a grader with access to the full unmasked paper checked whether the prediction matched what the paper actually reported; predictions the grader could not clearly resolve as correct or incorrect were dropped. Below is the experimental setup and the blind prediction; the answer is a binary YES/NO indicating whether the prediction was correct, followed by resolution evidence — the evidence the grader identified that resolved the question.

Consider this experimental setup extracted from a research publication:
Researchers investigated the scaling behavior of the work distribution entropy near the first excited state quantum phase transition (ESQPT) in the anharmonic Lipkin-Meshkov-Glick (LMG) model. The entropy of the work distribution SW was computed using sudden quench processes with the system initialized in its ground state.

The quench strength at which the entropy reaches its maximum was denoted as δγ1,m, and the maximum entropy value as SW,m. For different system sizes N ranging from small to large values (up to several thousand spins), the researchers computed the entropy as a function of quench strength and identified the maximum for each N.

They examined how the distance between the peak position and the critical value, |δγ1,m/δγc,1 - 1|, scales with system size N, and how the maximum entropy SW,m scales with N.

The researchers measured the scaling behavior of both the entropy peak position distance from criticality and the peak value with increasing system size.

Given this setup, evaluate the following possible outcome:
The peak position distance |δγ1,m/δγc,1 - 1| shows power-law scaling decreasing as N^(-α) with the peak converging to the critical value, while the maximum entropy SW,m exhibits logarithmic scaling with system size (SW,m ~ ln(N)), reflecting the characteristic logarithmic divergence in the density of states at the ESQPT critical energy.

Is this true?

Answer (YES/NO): YES